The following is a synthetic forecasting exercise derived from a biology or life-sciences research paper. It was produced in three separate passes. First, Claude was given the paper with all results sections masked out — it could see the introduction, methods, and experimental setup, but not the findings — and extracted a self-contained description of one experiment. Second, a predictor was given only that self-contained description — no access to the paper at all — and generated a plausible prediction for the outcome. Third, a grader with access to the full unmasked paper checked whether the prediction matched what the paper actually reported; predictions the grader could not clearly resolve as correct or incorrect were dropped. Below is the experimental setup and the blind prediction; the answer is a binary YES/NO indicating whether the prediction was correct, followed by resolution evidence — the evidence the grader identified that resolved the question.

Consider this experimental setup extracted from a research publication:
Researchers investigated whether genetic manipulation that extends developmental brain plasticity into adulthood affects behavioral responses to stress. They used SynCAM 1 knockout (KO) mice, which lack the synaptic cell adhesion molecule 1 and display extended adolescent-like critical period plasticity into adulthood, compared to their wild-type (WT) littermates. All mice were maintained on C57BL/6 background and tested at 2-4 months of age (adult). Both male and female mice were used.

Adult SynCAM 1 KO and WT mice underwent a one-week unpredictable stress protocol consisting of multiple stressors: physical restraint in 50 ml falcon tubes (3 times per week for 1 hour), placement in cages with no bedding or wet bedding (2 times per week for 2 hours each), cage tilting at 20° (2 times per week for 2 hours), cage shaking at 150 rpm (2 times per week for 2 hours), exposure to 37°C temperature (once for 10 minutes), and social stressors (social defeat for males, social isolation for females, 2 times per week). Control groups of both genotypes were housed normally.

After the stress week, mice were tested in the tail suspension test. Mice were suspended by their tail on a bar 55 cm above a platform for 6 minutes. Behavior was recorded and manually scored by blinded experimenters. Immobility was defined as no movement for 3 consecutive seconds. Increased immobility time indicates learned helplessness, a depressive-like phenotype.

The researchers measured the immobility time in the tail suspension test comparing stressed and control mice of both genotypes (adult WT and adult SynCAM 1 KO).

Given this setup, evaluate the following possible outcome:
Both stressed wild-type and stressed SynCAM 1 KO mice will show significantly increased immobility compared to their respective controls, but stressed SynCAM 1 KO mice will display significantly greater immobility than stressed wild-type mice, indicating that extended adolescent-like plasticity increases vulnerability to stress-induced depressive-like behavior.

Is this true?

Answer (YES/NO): NO